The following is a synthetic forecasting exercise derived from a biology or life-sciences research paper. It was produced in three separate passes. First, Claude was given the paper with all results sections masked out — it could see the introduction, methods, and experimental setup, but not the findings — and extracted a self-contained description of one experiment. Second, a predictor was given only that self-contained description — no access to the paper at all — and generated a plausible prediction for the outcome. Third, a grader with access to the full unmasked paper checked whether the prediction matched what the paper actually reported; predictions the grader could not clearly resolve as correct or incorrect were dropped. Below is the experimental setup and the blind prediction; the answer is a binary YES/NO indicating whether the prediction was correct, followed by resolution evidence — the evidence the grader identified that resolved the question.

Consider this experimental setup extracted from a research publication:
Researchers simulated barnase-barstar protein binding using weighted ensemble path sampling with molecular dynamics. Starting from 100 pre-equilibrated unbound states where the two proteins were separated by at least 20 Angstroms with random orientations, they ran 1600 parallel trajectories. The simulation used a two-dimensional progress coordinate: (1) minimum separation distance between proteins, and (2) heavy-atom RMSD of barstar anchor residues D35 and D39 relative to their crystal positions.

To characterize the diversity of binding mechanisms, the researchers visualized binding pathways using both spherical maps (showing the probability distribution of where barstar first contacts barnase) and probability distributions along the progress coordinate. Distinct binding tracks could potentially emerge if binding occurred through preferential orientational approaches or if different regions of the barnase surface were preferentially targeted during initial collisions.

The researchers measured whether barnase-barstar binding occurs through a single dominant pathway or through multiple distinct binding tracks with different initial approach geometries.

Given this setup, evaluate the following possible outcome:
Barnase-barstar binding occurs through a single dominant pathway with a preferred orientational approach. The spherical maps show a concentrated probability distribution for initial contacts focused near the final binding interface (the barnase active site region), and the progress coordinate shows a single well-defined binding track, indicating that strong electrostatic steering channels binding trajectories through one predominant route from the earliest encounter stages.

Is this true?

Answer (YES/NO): NO